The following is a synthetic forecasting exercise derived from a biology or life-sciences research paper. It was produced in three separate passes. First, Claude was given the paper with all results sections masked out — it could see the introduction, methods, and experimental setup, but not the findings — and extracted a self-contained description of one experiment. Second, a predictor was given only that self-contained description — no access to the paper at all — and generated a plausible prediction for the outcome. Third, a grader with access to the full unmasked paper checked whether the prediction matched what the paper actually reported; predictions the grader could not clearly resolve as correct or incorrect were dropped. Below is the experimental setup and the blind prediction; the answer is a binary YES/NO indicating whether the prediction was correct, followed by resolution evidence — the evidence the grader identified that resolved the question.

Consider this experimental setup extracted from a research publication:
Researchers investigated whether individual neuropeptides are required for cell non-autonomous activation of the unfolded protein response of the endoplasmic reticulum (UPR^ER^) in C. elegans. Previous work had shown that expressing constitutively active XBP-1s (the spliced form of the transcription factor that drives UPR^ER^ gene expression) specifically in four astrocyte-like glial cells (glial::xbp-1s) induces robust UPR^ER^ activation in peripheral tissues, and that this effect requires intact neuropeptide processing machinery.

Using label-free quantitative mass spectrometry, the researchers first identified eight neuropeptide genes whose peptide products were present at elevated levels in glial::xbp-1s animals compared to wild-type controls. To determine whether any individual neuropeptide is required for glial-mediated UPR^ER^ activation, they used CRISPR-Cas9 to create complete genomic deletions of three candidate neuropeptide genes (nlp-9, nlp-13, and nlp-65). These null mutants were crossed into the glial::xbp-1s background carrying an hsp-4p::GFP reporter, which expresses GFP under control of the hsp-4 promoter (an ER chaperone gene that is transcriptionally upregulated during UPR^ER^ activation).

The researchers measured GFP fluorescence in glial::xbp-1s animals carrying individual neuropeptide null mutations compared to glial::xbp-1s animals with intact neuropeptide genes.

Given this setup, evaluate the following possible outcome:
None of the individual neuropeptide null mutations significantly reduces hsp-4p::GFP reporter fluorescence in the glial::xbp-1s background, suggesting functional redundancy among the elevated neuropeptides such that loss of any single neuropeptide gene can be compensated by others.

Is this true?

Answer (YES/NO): YES